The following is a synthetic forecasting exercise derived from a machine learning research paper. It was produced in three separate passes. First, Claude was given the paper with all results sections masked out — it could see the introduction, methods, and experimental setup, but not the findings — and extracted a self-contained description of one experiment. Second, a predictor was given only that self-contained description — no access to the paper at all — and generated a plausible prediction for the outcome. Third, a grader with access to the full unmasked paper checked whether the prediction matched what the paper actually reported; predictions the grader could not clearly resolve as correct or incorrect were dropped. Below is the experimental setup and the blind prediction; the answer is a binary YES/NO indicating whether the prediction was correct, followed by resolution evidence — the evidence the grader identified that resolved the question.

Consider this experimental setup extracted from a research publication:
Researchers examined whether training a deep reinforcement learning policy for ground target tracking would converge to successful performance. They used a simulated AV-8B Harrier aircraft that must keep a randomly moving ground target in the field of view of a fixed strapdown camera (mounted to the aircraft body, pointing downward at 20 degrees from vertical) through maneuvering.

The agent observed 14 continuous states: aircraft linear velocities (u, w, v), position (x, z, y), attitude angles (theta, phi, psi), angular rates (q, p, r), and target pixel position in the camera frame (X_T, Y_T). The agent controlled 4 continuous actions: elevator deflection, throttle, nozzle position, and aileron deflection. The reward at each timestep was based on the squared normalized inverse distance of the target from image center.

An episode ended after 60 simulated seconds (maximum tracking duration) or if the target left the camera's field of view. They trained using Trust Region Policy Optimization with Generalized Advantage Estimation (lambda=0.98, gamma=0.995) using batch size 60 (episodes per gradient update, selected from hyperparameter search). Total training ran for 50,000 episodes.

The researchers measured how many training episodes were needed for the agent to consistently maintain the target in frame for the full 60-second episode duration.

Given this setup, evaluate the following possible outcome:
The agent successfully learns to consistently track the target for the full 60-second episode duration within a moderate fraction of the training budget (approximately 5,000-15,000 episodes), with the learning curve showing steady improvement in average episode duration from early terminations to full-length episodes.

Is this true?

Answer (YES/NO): NO